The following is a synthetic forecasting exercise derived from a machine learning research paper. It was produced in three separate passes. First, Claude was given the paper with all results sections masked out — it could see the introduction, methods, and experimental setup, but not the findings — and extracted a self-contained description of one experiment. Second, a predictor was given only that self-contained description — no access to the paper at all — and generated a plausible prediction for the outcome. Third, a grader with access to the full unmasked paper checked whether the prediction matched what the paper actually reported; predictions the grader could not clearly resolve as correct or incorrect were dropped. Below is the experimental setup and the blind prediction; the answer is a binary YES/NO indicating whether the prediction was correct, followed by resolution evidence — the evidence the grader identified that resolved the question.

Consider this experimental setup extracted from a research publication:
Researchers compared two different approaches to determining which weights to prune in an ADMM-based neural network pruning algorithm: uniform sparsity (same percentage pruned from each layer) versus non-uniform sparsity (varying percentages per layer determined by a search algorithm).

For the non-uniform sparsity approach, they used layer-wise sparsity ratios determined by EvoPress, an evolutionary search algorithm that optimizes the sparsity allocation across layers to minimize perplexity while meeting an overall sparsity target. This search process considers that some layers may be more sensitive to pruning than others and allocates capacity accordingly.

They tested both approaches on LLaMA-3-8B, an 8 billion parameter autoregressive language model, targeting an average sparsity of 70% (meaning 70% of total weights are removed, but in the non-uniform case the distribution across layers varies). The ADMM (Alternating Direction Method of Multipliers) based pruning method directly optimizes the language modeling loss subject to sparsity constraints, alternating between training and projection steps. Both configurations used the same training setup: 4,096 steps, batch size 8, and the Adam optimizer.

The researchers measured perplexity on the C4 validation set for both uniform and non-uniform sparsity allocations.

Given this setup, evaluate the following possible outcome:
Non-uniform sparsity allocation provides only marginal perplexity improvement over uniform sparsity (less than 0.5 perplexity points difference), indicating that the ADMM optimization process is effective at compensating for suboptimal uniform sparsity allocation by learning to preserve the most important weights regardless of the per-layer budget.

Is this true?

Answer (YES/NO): NO